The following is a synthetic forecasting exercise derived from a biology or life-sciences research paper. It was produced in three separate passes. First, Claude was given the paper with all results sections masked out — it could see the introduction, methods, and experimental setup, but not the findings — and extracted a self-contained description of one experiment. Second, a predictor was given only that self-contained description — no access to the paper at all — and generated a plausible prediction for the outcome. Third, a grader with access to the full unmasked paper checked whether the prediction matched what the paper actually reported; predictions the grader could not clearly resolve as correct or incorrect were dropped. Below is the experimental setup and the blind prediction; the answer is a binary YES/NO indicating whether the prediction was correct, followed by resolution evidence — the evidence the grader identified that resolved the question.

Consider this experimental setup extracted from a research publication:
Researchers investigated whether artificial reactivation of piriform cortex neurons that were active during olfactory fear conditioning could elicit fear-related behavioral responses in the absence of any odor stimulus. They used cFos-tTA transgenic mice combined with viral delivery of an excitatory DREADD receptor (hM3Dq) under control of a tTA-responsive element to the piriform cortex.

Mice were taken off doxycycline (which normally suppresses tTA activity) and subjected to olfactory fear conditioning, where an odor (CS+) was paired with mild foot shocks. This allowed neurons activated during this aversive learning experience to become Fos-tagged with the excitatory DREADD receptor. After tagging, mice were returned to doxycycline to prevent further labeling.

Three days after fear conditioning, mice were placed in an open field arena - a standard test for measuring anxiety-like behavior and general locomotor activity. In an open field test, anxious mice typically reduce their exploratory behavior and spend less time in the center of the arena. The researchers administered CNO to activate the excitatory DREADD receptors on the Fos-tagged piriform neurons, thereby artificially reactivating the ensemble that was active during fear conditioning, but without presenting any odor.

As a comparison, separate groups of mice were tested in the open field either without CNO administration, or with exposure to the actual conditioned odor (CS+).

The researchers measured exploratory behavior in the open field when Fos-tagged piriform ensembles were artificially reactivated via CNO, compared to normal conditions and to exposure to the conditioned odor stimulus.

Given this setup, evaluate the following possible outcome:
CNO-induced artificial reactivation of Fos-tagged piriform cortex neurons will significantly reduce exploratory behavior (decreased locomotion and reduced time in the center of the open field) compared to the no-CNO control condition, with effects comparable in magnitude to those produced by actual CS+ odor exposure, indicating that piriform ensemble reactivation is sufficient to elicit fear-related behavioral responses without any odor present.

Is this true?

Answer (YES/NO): YES